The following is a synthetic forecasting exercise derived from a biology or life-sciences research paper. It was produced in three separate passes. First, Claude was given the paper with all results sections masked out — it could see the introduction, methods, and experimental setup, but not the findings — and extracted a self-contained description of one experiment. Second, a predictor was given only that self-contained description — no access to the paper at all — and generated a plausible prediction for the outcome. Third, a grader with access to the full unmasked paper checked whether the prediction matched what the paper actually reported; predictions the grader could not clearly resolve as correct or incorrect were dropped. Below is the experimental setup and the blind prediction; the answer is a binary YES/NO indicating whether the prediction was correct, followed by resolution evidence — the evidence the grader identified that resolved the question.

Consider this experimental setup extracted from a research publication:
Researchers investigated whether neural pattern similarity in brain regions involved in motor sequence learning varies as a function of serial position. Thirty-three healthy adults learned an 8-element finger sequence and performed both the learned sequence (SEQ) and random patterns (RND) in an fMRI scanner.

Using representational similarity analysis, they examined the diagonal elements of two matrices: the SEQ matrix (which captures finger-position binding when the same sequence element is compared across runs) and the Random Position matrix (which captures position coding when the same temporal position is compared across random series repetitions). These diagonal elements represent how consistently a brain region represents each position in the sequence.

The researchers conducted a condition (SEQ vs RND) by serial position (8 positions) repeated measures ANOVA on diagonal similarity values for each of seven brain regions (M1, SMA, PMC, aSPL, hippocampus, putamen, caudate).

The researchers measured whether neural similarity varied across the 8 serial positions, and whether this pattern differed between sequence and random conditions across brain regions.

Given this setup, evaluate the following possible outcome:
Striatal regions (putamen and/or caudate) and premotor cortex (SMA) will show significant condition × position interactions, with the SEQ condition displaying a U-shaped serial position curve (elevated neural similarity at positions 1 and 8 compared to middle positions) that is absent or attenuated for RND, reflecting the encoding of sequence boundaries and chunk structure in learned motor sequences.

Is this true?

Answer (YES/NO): NO